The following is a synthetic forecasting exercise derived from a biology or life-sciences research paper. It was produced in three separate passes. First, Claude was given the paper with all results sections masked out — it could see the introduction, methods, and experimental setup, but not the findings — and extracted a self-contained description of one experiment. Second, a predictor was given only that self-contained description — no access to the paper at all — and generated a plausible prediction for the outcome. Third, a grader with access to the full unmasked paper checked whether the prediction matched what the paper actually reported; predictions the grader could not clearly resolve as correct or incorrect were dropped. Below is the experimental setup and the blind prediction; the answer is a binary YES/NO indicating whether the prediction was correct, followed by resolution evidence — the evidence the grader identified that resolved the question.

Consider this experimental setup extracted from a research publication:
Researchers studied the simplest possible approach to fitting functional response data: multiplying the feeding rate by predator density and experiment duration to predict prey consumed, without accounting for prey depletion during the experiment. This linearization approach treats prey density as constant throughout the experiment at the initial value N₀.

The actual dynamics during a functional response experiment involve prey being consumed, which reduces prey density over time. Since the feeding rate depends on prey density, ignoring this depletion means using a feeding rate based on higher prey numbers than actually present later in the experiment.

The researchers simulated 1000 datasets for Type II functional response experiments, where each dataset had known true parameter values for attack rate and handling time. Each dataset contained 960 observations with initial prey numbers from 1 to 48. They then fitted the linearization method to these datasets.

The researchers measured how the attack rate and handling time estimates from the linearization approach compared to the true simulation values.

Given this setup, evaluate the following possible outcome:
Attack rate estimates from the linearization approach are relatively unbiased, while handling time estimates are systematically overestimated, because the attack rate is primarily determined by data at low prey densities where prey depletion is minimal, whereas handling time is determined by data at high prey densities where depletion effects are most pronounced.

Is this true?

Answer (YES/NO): NO